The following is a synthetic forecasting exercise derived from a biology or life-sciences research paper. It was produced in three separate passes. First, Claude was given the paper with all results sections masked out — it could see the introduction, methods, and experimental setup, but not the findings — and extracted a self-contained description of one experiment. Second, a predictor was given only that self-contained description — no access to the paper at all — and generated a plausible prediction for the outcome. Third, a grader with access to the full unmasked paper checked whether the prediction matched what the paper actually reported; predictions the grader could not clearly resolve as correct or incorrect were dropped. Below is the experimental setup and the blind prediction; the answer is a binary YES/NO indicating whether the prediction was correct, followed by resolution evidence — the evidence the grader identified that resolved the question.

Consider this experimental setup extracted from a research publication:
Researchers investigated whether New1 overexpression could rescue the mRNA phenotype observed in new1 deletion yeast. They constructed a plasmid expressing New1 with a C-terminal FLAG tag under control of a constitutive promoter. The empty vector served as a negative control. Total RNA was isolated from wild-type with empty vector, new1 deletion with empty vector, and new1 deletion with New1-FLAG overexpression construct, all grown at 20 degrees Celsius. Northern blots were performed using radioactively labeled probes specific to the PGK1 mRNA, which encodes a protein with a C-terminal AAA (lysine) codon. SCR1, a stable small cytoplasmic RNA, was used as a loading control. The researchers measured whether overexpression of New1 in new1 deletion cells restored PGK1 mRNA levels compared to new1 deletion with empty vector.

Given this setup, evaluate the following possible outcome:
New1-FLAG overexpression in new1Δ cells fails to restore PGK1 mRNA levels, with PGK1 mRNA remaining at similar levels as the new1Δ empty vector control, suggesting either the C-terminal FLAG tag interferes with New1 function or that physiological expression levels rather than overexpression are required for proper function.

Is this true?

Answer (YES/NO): NO